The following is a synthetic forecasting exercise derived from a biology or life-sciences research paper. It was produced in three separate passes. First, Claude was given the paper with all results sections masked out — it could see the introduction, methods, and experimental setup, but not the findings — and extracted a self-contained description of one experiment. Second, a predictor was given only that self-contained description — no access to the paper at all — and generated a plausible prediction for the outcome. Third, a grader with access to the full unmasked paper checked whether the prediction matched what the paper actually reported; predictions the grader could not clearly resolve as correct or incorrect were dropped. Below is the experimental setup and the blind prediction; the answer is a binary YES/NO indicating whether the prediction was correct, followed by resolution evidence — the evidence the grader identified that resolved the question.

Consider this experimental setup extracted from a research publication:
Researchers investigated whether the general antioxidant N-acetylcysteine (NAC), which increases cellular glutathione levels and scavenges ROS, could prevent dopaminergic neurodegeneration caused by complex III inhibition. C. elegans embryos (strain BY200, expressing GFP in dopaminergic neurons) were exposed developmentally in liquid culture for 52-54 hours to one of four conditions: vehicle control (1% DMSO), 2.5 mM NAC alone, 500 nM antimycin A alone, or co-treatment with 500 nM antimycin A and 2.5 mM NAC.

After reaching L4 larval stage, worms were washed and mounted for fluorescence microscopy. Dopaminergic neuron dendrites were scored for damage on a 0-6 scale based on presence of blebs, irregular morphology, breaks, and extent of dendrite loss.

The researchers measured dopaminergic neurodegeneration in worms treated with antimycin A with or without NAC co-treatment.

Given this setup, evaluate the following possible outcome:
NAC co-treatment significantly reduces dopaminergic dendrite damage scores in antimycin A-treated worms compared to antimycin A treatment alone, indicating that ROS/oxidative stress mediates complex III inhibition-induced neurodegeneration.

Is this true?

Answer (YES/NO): NO